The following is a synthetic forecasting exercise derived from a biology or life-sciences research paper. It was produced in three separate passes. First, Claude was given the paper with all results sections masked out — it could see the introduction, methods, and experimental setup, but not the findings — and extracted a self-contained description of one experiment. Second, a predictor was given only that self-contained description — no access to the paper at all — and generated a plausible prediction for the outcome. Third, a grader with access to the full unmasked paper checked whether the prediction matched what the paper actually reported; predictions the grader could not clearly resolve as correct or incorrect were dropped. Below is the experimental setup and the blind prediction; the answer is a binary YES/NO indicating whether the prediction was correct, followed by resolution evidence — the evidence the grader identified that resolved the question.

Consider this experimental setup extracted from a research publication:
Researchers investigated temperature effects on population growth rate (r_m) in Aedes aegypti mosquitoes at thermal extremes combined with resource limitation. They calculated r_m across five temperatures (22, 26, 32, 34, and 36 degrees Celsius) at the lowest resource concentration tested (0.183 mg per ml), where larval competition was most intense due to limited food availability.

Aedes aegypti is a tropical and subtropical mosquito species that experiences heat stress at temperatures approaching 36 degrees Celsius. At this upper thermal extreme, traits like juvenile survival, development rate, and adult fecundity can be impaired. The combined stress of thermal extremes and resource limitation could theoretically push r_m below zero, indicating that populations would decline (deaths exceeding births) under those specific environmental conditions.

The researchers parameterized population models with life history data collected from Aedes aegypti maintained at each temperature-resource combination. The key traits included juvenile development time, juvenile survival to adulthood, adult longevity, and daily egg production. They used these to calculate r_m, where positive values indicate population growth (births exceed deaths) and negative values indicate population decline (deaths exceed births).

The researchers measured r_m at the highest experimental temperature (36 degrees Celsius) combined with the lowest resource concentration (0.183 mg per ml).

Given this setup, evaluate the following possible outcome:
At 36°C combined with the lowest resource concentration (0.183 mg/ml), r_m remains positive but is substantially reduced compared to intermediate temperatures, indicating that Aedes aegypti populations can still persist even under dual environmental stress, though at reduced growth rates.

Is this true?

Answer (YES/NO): NO